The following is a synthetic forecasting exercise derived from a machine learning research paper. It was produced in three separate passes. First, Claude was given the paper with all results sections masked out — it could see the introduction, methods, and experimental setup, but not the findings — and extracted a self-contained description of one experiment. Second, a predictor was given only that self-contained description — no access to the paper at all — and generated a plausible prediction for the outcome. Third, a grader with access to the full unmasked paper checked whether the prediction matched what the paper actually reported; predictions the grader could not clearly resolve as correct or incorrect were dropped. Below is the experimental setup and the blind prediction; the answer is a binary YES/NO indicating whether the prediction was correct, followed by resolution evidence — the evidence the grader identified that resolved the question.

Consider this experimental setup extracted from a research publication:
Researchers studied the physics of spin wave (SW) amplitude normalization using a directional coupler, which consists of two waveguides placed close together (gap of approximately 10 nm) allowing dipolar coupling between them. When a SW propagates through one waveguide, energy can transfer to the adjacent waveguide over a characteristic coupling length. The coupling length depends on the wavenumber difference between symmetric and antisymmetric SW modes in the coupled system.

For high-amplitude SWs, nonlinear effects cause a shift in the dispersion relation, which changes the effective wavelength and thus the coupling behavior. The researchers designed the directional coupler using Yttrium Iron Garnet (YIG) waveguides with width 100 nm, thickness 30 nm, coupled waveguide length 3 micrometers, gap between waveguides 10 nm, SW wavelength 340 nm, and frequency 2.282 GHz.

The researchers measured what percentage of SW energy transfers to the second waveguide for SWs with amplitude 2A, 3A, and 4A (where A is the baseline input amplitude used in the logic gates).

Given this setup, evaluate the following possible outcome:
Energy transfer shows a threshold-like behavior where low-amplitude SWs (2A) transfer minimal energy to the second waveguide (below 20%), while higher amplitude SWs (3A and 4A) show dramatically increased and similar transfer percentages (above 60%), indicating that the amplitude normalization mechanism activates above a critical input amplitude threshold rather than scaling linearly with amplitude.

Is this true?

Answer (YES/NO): NO